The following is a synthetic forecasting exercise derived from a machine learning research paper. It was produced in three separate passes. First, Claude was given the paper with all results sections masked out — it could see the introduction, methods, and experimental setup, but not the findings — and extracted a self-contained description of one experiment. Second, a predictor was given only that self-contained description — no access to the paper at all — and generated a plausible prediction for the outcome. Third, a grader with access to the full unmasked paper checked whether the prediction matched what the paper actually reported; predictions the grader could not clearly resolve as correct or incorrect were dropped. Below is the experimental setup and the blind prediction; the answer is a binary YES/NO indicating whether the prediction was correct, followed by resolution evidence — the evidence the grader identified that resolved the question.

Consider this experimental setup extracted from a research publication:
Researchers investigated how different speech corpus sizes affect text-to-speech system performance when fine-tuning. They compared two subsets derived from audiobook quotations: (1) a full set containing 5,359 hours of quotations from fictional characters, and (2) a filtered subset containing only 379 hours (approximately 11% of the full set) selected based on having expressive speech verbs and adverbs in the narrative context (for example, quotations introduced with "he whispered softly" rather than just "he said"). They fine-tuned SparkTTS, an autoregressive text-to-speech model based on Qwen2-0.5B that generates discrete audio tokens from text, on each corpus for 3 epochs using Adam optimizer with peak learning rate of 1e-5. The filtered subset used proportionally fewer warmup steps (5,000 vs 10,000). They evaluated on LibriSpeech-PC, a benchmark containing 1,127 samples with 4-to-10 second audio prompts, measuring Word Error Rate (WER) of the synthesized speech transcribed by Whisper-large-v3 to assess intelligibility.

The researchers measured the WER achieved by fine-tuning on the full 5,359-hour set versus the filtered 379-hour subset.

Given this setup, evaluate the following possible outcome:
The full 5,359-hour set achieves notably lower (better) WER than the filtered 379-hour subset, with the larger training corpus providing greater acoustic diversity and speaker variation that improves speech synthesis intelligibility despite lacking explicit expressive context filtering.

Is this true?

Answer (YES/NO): NO